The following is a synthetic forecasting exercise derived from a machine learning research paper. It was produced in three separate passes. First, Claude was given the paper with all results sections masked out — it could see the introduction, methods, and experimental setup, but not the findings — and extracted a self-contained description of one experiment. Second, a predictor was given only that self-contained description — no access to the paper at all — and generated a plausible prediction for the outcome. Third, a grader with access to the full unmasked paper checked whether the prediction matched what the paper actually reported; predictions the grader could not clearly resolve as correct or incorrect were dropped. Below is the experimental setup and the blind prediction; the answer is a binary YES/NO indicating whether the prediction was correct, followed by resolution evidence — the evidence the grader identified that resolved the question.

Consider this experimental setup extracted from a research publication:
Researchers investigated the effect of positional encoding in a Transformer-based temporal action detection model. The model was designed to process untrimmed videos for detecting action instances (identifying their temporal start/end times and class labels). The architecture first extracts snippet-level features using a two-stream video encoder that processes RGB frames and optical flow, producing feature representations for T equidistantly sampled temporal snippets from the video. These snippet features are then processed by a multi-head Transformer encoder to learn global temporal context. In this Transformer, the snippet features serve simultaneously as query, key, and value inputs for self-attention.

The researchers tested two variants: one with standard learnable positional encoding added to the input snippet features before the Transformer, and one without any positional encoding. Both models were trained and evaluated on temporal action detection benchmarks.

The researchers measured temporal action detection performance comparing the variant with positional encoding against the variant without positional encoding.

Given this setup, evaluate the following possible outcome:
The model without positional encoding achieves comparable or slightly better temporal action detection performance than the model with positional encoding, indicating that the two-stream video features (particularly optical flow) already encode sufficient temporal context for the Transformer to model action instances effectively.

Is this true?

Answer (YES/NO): YES